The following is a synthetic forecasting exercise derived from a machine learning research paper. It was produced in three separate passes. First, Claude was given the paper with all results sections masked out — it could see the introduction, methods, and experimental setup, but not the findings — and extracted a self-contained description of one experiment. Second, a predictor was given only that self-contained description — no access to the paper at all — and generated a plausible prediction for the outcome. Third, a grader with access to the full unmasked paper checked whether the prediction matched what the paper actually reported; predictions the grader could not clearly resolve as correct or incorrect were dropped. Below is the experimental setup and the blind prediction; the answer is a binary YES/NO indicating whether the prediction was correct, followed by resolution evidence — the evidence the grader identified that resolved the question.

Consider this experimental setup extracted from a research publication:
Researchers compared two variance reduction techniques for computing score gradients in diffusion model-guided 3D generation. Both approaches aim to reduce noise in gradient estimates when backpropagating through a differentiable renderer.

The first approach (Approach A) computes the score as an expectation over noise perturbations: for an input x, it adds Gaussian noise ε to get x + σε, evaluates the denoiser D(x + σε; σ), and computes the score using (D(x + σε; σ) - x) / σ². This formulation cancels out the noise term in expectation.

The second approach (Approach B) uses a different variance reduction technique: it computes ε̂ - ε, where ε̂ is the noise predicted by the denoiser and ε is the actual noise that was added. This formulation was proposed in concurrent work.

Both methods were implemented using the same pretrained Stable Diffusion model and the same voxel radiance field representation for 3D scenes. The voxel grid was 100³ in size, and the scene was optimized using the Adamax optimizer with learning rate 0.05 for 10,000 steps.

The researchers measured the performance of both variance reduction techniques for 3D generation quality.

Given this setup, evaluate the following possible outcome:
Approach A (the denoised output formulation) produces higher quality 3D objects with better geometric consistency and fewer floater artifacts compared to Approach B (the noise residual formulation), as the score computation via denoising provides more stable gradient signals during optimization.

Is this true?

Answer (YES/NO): NO